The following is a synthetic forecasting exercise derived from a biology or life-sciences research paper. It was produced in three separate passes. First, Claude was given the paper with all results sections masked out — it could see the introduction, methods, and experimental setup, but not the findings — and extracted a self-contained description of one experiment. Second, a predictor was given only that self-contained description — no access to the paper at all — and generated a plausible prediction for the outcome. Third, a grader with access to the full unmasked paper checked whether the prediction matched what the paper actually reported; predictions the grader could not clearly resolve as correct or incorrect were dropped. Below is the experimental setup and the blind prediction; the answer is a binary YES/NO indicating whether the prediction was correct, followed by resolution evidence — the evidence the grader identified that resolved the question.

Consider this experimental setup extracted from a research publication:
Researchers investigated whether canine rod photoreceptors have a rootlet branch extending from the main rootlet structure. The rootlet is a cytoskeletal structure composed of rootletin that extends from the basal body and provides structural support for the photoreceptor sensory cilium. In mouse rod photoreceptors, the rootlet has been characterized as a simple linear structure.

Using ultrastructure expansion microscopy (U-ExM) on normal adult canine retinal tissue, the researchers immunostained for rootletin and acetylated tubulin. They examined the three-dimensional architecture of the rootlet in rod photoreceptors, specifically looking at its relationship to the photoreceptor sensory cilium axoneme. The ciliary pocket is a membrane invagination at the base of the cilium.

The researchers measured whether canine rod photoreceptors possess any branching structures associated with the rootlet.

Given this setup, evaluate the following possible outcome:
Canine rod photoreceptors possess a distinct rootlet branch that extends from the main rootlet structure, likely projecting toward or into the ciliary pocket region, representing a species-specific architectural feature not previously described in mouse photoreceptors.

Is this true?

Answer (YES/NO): YES